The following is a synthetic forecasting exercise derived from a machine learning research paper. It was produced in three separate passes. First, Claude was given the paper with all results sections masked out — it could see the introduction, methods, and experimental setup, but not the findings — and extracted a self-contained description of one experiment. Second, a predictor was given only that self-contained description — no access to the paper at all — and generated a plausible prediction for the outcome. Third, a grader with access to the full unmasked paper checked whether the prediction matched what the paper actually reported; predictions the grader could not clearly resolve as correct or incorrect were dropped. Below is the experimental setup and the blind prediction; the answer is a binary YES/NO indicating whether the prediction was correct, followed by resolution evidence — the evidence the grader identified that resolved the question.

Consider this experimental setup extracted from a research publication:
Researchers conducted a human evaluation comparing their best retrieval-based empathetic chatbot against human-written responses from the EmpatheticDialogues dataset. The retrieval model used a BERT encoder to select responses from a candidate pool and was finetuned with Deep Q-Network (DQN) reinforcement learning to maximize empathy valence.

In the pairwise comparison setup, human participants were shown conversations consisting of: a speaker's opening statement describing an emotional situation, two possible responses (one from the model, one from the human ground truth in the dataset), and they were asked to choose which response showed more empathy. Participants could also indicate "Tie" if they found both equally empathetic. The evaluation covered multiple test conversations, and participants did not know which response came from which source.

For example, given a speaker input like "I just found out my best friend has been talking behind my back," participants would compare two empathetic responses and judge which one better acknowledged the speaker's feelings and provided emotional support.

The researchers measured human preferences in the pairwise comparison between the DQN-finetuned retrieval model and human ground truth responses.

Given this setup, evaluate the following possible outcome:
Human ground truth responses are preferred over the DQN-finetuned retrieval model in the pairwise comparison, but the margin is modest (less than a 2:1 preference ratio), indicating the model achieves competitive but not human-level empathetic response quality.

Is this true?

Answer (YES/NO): NO